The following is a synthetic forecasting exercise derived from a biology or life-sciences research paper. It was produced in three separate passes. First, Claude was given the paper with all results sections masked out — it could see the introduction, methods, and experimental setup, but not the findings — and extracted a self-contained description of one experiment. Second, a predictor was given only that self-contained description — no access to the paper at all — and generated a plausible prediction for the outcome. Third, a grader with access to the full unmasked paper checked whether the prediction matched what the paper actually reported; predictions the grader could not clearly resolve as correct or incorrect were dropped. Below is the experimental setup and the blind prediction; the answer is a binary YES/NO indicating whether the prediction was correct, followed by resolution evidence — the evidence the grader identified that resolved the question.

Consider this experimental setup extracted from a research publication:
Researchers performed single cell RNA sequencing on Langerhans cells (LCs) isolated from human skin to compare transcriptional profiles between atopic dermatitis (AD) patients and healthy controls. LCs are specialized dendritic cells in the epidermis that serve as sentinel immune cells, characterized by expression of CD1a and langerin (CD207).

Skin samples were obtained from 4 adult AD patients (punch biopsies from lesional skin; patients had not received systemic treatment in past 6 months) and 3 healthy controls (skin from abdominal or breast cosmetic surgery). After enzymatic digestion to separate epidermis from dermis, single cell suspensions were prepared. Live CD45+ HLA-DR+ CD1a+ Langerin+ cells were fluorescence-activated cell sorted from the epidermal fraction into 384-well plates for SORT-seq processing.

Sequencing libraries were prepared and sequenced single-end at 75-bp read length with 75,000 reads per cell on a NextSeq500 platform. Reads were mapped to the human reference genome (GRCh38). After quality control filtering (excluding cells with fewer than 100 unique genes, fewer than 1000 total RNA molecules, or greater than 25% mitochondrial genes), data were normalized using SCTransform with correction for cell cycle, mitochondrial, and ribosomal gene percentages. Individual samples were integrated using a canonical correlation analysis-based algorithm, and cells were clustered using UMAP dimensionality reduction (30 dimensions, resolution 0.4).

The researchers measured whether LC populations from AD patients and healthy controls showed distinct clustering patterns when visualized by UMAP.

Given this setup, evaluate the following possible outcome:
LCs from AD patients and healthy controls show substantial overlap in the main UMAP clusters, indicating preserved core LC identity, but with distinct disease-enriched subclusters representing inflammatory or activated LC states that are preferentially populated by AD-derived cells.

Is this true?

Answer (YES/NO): YES